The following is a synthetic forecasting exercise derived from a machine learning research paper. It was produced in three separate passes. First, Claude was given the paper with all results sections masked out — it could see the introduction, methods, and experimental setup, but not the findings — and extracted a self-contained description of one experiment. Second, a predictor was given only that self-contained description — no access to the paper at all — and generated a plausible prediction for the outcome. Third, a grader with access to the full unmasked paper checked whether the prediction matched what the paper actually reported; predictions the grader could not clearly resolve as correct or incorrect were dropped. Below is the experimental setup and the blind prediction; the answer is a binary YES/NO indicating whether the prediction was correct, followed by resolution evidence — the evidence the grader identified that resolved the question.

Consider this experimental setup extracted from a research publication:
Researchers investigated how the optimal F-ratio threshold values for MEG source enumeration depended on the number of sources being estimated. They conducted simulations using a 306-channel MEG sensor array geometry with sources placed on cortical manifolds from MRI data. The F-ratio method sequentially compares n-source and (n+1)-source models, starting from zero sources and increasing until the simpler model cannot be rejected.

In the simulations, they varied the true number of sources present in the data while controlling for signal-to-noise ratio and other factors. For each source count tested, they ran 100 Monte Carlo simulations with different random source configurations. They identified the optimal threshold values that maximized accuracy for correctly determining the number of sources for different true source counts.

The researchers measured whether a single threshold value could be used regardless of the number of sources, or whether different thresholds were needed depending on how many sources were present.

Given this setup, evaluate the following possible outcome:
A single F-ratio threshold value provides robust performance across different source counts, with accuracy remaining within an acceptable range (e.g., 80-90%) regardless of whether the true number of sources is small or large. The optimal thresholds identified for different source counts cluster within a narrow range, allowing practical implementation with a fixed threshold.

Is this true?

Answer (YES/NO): NO